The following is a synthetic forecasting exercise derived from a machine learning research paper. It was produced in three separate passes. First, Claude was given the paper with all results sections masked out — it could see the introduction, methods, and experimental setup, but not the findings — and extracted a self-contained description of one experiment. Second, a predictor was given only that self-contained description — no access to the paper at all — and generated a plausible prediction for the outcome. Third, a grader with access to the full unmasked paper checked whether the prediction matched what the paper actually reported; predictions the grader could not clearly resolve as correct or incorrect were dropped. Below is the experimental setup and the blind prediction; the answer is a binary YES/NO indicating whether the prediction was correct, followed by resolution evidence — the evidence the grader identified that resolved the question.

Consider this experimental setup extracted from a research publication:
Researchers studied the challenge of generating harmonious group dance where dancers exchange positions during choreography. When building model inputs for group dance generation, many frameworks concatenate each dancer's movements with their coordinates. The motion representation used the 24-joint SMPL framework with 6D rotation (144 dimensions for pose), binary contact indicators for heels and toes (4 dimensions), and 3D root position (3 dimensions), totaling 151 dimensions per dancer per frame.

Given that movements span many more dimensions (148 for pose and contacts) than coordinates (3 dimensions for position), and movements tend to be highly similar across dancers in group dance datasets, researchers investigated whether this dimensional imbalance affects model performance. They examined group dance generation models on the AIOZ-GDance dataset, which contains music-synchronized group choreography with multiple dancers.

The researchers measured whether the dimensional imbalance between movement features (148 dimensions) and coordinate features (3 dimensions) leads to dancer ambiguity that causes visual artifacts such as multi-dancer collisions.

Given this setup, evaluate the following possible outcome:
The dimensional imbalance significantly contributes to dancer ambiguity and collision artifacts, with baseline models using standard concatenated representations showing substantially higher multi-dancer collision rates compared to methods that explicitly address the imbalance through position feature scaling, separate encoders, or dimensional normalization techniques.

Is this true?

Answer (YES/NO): YES